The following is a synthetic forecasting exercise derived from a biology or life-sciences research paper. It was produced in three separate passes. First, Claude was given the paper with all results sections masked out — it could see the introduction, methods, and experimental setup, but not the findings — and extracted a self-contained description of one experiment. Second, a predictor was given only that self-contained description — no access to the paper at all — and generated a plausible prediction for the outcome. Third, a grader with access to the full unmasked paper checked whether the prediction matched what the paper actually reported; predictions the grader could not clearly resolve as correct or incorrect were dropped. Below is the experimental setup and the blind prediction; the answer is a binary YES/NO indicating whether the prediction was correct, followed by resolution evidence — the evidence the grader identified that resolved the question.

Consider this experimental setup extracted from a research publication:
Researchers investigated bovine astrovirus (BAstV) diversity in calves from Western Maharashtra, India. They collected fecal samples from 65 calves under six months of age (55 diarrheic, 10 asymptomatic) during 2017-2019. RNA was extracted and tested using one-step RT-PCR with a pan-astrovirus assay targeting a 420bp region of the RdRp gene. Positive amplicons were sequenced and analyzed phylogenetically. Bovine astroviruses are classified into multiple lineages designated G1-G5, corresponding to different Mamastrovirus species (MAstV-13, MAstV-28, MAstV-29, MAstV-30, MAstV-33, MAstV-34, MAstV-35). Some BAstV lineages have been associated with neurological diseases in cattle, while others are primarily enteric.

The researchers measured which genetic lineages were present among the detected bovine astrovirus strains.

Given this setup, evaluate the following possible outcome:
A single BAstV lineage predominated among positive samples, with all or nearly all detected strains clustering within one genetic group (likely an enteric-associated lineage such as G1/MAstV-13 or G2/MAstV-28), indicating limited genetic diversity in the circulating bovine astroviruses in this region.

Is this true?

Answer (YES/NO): NO